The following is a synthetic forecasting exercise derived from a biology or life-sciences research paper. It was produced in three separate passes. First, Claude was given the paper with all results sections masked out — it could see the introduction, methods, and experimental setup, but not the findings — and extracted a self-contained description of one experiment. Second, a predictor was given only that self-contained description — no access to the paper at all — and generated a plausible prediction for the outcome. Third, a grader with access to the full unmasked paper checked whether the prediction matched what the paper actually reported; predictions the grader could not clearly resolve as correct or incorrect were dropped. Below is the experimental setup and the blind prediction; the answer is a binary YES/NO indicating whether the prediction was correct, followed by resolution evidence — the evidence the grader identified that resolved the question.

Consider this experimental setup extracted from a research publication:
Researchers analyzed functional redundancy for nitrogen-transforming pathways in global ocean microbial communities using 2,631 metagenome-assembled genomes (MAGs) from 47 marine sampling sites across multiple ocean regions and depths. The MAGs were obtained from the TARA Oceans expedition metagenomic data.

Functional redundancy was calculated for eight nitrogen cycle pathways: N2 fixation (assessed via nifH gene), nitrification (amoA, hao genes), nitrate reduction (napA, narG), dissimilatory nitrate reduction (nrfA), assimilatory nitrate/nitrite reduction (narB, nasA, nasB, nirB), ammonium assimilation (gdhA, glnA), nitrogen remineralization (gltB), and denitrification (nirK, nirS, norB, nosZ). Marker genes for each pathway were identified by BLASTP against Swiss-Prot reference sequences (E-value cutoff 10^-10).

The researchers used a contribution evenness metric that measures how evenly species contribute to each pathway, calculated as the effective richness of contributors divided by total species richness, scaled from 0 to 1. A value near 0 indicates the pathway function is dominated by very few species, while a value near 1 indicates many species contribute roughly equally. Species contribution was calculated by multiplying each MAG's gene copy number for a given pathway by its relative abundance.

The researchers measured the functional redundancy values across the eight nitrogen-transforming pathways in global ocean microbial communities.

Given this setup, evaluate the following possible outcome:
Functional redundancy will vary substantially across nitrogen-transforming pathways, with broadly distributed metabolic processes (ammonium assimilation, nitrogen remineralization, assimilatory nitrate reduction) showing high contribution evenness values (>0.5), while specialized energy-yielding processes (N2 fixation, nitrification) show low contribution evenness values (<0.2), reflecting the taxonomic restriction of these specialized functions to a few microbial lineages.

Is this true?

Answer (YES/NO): NO